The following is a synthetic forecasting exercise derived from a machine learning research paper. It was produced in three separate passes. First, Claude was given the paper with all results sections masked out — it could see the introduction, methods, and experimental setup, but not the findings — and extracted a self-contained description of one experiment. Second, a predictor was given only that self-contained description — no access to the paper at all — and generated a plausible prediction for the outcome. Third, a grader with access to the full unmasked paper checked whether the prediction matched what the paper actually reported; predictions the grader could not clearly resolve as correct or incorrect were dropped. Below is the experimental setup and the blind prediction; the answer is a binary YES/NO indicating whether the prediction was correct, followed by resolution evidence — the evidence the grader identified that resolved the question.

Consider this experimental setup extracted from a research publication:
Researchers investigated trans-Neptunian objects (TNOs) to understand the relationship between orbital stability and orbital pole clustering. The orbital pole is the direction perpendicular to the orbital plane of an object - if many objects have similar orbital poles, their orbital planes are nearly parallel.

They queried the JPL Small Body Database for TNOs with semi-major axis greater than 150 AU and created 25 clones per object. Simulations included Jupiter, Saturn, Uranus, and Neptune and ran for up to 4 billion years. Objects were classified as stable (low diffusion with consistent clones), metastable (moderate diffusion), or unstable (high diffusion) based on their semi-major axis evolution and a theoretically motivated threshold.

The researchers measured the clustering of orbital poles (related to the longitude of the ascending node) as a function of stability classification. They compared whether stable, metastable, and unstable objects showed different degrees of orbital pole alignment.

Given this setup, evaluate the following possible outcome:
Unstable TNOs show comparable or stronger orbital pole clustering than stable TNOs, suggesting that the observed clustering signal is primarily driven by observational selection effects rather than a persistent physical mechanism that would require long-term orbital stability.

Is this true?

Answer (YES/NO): NO